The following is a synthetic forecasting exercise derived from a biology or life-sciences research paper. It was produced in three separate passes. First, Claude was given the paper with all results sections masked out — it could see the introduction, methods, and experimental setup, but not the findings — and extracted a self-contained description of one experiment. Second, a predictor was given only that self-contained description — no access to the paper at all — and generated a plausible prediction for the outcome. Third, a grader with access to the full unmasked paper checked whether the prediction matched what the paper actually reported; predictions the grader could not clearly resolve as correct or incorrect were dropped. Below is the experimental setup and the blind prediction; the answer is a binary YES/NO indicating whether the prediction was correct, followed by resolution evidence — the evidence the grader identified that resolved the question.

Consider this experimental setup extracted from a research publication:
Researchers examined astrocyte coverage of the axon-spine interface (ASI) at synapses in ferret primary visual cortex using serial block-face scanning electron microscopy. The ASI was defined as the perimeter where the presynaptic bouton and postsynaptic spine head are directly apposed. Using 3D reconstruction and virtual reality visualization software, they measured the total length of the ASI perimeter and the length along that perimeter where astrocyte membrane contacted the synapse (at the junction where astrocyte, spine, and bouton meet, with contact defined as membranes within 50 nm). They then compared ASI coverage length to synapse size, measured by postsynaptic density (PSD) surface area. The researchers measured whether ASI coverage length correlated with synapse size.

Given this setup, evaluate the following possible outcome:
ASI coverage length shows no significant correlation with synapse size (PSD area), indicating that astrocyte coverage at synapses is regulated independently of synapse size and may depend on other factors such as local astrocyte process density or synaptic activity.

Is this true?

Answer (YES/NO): NO